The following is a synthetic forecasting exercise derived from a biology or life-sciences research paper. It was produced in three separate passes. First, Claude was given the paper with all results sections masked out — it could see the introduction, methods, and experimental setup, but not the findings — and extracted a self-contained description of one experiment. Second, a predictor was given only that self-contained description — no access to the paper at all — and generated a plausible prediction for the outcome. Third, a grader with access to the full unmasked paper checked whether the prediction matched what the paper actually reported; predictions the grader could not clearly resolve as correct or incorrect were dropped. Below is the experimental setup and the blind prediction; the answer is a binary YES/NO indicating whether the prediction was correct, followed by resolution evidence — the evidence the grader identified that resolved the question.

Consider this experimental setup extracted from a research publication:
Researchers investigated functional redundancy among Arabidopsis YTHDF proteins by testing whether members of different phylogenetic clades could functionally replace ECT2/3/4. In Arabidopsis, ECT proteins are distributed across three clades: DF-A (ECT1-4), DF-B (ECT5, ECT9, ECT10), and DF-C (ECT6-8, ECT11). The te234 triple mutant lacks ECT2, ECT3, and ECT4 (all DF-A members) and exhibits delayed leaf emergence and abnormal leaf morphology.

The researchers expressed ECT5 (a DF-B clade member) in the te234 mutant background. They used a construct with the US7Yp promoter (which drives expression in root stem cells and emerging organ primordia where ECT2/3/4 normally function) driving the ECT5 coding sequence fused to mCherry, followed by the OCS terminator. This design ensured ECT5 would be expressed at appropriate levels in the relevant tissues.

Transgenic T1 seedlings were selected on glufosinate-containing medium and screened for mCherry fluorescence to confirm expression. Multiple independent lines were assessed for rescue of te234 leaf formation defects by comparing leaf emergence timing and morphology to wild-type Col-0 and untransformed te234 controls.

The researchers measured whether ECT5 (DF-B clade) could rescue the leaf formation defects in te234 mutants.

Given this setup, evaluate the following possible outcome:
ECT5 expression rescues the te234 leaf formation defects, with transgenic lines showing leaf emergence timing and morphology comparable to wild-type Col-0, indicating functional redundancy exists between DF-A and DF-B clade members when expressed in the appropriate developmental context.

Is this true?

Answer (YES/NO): YES